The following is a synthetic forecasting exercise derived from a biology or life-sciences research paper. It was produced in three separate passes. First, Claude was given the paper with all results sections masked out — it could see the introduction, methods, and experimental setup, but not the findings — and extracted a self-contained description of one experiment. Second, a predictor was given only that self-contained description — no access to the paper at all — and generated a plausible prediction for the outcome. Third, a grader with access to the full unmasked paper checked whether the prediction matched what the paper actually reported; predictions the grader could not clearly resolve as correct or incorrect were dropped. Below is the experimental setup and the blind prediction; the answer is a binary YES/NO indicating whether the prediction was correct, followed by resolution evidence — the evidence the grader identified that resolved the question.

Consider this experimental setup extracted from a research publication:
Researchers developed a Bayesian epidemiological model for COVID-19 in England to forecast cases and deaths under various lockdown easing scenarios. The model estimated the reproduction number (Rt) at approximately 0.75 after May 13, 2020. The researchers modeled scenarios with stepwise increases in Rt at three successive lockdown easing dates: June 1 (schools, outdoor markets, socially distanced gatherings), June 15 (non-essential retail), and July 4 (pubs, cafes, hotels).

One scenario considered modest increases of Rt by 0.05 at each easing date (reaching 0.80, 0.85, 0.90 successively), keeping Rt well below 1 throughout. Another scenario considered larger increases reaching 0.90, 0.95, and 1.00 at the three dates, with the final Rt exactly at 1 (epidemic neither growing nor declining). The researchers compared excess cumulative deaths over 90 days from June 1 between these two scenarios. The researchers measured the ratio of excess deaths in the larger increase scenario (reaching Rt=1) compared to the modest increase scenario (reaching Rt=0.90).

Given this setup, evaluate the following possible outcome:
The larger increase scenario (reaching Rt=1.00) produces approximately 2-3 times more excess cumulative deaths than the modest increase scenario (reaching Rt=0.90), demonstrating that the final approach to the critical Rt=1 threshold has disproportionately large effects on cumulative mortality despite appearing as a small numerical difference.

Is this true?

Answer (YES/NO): NO